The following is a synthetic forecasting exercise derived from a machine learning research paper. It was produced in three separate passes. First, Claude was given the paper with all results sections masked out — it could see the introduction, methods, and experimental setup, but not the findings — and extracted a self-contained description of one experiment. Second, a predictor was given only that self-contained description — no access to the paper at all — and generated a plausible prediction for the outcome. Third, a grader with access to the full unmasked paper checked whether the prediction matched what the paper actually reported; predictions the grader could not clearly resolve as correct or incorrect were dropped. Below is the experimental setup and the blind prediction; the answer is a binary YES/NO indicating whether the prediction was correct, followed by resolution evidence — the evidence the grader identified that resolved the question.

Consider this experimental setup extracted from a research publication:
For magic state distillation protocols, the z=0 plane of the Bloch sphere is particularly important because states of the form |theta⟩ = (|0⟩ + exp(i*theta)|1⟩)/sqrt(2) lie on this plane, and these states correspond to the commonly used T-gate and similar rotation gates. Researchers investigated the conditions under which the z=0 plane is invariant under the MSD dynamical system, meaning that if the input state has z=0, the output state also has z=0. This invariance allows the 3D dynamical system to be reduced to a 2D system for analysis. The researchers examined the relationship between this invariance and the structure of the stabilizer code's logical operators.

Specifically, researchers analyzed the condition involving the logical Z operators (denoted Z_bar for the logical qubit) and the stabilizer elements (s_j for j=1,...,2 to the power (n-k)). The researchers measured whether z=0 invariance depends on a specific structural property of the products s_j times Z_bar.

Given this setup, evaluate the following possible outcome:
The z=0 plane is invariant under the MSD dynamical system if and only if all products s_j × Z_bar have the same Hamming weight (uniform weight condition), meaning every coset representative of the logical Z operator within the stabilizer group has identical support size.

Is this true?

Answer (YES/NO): NO